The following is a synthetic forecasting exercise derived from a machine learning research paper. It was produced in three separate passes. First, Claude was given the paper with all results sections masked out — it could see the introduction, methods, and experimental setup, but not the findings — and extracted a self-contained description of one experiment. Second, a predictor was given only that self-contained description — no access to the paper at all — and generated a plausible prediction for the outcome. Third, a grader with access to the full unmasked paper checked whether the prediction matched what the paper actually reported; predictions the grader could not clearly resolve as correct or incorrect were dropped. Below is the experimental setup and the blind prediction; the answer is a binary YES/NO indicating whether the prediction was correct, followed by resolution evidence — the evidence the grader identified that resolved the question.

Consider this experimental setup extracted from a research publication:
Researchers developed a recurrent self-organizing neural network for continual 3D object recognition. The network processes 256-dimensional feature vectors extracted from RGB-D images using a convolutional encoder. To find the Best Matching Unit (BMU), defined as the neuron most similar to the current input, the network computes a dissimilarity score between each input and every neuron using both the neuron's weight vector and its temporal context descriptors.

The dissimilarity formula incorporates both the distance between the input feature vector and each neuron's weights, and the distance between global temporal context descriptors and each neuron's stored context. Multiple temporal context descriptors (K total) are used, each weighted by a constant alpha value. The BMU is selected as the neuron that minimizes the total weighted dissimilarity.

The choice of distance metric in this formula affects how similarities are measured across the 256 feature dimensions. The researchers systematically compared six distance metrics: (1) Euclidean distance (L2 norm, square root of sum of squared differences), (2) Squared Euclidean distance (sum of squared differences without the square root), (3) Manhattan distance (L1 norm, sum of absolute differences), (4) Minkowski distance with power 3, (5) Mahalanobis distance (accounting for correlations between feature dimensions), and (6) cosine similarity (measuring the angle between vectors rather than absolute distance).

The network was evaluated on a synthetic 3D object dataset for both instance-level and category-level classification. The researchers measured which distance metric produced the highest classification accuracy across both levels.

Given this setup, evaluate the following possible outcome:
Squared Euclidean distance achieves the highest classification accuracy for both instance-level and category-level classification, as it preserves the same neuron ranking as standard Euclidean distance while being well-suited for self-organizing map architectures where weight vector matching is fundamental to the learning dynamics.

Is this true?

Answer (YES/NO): NO